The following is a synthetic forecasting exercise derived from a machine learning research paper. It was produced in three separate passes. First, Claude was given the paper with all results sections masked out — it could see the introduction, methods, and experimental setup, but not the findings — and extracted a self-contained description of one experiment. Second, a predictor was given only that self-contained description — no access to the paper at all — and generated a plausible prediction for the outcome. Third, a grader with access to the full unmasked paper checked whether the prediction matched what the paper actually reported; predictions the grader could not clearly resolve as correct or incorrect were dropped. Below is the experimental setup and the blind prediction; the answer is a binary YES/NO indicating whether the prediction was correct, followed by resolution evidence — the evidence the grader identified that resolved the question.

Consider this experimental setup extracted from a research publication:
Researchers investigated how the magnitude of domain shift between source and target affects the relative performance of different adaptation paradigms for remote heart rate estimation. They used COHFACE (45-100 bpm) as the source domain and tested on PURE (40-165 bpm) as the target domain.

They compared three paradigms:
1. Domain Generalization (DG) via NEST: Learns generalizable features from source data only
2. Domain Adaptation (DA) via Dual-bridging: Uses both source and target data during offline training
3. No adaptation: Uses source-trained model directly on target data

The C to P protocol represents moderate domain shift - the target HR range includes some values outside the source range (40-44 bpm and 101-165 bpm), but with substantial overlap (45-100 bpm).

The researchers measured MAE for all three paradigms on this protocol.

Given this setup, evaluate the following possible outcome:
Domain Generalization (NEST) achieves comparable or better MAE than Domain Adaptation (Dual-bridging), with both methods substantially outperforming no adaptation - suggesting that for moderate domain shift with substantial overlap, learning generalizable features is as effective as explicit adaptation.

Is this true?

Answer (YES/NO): NO